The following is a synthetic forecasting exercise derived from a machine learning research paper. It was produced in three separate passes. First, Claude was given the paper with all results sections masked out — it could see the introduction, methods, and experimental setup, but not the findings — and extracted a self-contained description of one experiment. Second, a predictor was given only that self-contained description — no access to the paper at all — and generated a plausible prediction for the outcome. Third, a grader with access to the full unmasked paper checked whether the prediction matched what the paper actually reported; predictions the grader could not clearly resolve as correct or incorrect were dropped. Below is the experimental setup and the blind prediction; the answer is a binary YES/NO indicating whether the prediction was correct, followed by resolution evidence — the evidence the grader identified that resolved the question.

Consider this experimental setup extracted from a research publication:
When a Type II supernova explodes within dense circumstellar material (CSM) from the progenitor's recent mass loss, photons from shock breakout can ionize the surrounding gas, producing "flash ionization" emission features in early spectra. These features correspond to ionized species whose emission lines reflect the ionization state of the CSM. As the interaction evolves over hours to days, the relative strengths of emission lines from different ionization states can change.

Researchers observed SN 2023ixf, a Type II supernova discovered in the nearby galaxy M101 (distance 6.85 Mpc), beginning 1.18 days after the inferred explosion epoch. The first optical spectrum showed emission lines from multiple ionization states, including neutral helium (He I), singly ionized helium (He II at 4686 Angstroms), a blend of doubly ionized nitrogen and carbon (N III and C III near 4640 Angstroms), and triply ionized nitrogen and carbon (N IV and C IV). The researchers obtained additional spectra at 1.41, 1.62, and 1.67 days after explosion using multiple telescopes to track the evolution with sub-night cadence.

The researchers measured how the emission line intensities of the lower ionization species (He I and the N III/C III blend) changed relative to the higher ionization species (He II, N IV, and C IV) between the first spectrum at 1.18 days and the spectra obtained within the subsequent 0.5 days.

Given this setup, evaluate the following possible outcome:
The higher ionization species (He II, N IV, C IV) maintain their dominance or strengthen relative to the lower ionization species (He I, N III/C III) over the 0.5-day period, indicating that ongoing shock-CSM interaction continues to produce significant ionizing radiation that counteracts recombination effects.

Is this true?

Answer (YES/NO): YES